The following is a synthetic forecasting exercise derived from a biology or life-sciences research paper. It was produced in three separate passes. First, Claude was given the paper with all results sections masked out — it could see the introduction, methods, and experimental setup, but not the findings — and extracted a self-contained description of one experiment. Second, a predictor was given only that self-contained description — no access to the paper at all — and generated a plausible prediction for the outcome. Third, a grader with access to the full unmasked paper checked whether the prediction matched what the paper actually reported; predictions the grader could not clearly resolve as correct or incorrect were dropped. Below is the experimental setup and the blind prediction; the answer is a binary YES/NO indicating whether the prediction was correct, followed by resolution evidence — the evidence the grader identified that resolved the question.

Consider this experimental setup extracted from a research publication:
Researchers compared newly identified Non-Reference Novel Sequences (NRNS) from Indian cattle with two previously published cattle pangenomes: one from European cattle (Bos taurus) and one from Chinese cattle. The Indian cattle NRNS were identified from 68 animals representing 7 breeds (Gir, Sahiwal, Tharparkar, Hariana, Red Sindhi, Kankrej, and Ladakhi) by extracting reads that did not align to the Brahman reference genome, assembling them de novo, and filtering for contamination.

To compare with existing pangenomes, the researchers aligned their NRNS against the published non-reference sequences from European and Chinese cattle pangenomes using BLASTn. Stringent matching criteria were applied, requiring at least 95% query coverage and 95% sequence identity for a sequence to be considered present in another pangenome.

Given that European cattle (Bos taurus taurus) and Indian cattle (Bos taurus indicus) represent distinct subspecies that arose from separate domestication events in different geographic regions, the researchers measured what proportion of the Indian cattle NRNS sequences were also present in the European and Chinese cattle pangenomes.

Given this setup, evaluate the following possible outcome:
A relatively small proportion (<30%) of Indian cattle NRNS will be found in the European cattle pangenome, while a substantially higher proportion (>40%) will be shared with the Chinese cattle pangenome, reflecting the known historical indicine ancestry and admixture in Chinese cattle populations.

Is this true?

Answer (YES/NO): NO